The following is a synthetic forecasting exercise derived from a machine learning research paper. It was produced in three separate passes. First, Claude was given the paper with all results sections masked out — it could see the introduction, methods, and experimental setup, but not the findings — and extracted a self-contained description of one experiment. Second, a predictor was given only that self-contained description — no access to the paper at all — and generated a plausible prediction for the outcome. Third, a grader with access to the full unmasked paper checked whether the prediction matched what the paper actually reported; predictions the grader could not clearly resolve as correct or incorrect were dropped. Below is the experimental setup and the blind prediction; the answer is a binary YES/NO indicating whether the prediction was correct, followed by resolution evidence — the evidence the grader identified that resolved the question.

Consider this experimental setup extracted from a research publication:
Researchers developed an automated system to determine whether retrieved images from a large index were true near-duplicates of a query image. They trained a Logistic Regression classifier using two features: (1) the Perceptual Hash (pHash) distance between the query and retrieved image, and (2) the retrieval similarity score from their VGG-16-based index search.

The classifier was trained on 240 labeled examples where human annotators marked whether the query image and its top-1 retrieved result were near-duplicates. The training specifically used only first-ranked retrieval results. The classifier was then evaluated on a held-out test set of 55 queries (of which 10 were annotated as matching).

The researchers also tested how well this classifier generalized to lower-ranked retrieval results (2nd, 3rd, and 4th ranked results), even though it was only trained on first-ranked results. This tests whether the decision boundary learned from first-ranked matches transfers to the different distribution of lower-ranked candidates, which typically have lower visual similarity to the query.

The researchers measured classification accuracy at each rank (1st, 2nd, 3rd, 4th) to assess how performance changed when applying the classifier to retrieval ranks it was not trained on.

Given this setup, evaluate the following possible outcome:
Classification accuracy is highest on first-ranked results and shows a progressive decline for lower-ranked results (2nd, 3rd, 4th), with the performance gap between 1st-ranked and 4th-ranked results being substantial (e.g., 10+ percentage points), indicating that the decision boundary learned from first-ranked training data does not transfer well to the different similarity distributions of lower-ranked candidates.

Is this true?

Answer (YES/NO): NO